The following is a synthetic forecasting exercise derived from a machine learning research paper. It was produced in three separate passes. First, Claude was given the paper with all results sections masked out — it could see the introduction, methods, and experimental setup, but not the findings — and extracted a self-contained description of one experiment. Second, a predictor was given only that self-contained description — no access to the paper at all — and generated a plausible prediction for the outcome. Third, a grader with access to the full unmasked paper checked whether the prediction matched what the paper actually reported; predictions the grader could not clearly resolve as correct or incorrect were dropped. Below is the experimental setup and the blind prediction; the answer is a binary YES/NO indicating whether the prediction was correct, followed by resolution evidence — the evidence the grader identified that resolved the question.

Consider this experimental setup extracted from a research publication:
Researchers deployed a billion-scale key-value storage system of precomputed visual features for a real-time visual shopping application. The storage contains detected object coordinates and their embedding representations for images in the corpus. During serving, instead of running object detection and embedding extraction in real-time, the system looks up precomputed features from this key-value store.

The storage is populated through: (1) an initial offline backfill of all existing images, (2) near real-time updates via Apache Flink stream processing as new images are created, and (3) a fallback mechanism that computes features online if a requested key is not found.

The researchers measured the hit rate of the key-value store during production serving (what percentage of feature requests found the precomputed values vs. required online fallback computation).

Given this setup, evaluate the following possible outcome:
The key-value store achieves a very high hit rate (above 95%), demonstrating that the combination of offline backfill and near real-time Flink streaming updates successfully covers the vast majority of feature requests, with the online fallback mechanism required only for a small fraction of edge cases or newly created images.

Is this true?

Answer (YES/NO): YES